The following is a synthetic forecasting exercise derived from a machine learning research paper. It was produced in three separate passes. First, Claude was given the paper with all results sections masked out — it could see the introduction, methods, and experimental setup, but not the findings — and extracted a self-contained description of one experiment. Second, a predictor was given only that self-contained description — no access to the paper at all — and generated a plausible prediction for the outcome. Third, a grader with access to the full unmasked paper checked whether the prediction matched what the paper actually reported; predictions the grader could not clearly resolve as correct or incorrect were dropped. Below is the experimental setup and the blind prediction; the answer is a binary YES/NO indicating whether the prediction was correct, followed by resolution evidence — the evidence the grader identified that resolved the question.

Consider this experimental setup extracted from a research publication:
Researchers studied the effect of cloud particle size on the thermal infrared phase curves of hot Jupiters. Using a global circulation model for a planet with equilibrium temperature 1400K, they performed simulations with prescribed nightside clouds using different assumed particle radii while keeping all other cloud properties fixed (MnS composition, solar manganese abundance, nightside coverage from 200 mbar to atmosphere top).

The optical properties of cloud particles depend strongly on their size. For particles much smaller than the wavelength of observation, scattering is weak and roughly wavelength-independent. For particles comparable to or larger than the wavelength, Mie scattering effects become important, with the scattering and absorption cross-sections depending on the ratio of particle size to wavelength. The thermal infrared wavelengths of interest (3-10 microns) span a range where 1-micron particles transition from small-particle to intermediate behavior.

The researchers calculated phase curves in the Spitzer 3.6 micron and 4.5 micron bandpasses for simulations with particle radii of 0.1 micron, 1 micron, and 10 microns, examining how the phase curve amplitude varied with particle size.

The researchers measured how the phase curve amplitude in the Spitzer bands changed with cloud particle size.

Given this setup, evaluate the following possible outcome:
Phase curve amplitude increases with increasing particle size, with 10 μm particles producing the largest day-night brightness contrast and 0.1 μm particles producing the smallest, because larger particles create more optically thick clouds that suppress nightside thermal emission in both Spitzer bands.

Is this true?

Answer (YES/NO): NO